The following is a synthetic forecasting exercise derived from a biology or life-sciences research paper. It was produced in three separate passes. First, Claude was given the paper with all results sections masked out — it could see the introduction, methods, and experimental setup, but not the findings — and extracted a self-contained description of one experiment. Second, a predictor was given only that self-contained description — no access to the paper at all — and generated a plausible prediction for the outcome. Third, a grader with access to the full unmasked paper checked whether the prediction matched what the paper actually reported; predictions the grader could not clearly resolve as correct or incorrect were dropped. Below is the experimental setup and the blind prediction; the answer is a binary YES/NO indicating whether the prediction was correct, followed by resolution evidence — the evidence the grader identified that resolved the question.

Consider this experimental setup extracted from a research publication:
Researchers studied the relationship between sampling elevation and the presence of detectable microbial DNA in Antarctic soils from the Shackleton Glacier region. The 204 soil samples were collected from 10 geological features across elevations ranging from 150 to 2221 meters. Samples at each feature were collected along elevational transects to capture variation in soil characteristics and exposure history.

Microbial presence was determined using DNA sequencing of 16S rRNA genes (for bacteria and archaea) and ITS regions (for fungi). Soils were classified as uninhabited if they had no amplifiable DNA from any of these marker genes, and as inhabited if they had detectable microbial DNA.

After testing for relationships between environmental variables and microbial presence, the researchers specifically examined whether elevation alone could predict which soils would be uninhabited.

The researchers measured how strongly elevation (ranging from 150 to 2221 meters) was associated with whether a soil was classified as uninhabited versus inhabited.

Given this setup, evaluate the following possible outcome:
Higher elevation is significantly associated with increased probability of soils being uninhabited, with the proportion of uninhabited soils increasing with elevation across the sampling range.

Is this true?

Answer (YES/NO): YES